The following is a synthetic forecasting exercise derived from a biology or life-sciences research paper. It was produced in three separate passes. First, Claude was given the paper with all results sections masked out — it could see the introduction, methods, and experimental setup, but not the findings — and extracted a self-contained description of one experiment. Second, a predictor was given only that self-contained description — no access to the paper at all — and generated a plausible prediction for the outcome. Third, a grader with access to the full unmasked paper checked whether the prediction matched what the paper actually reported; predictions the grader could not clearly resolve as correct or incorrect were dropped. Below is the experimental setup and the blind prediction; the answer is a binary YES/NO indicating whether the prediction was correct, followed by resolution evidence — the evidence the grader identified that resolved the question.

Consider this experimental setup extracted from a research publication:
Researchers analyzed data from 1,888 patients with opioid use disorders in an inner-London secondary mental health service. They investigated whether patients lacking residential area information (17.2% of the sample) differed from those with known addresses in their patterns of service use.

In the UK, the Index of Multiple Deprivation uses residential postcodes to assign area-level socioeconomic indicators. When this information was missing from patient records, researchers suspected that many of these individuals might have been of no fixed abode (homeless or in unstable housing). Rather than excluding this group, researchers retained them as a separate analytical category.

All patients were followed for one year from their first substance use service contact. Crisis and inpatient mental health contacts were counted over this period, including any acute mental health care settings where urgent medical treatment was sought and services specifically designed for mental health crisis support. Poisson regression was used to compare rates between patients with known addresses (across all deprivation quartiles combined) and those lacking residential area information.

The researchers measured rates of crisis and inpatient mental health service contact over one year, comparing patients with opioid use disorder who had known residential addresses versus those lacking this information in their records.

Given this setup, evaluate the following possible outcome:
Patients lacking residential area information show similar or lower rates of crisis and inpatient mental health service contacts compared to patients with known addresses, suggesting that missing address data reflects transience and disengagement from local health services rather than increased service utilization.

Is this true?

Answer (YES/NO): YES